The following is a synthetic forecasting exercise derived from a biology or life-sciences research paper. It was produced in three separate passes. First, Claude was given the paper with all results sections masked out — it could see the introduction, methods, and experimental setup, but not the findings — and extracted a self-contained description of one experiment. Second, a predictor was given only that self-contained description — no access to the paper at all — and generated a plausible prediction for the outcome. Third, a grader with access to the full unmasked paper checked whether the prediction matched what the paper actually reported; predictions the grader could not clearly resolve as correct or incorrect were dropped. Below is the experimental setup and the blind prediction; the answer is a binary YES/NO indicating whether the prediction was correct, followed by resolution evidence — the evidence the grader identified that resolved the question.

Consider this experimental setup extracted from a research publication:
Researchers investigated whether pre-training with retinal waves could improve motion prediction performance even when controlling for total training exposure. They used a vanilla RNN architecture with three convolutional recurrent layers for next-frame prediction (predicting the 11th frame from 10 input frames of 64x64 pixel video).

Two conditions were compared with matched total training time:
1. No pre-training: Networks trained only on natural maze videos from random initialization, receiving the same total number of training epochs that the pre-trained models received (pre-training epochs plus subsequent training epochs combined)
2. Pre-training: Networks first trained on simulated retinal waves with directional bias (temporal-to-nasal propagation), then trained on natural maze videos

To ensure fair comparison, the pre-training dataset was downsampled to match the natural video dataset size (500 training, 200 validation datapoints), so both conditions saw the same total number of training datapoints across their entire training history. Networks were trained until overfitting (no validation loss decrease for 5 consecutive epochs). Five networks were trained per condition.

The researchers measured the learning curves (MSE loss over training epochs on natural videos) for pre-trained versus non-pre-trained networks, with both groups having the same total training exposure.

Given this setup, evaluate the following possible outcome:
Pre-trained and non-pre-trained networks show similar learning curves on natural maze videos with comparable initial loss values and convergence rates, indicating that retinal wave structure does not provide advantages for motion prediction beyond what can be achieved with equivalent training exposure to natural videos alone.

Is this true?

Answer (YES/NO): NO